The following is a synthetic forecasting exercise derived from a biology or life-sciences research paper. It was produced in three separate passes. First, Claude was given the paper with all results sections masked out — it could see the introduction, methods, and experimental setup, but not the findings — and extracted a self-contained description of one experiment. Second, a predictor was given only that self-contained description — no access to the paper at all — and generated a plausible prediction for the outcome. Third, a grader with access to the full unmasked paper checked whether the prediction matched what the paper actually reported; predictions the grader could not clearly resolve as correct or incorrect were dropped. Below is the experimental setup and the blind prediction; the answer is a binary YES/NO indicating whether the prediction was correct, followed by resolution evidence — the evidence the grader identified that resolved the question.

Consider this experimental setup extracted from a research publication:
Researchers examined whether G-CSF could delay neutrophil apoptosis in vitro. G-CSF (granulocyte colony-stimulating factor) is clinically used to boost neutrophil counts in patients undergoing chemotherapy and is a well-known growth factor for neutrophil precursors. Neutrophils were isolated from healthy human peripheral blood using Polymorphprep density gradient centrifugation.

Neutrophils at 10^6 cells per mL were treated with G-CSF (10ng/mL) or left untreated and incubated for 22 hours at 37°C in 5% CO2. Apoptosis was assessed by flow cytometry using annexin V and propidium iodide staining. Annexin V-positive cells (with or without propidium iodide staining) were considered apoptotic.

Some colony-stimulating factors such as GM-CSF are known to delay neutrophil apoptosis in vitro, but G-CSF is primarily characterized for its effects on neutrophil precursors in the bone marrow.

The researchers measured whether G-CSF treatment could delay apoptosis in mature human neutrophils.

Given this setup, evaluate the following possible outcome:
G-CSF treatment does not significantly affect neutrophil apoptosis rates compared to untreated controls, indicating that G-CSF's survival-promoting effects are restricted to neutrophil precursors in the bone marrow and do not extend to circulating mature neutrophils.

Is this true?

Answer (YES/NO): NO